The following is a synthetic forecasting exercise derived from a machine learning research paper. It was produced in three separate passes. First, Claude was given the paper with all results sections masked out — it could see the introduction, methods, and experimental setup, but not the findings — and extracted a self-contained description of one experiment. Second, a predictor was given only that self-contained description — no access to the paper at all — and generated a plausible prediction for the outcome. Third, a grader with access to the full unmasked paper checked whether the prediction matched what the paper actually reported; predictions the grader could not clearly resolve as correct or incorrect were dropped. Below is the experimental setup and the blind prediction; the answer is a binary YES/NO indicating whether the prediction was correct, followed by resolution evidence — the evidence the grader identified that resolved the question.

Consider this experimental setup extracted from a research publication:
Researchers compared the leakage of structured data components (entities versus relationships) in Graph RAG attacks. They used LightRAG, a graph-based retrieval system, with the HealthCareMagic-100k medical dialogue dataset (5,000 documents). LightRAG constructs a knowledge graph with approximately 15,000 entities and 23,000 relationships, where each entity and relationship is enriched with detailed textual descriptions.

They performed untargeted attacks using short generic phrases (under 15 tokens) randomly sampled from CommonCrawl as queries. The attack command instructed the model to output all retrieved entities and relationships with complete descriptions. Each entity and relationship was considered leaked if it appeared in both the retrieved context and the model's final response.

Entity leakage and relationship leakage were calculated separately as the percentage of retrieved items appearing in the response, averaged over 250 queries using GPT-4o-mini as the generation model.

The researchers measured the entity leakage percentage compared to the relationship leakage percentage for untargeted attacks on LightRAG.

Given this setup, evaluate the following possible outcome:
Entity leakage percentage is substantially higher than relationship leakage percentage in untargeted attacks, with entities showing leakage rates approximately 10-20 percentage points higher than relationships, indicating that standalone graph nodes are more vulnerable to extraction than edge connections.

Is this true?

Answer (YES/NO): NO